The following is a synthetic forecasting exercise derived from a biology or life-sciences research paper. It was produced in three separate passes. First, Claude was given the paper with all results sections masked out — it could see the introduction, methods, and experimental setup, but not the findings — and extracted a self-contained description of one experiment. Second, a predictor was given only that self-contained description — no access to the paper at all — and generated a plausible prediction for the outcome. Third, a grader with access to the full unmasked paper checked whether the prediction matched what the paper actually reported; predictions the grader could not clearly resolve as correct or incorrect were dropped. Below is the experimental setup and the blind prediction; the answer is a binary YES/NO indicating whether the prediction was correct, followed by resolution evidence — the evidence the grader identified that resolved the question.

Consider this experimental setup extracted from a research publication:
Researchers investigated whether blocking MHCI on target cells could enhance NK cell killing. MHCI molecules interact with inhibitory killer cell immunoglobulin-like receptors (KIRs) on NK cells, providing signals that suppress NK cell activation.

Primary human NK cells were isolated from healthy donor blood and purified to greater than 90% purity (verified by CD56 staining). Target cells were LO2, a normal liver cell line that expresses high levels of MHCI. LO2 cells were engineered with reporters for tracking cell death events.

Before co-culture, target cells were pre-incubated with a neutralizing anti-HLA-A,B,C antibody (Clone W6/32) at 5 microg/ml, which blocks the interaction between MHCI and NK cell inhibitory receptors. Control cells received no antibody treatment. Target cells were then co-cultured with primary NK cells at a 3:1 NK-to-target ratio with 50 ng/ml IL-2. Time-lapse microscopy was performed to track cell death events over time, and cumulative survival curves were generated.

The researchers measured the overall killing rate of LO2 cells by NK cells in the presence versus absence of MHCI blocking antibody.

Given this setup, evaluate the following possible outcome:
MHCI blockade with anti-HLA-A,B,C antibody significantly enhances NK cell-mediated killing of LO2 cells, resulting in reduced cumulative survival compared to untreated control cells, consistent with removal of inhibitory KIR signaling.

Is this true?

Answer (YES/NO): YES